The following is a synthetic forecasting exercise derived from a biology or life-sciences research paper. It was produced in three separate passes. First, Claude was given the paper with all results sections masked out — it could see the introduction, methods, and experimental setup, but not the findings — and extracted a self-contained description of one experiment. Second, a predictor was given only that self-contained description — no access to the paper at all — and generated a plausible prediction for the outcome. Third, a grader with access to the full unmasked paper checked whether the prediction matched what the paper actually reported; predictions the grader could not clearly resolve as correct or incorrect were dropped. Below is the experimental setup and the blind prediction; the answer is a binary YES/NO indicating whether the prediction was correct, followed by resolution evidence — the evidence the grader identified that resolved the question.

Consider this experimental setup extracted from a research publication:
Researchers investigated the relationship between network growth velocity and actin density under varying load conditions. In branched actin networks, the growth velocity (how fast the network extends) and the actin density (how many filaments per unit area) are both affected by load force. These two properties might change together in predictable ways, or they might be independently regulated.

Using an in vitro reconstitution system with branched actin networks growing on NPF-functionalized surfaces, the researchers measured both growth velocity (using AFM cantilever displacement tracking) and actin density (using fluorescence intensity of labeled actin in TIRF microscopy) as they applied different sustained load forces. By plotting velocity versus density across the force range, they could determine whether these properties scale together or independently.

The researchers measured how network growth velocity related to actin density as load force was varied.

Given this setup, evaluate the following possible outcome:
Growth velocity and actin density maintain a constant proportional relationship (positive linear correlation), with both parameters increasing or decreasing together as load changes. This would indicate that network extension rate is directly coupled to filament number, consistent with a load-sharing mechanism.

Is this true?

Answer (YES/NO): NO